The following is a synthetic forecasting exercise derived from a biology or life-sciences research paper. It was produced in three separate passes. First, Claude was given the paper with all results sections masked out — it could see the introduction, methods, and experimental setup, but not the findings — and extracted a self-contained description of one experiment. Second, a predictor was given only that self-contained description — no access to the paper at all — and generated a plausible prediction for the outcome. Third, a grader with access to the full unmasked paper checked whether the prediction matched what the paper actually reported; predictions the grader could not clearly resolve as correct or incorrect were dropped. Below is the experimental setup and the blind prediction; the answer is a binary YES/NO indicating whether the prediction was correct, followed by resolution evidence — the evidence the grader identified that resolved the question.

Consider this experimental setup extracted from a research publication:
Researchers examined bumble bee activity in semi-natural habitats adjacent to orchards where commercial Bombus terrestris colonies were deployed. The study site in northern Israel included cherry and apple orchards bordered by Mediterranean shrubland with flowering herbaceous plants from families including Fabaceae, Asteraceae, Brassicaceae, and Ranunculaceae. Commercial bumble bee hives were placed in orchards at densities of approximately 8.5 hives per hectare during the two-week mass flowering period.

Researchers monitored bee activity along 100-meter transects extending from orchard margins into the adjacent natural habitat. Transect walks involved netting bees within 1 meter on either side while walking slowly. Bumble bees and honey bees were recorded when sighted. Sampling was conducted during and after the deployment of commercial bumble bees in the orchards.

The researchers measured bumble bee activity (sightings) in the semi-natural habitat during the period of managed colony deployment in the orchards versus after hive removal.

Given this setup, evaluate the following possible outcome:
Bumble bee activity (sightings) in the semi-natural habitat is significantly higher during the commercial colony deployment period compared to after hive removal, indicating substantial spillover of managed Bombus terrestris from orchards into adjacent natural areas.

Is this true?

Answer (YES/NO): NO